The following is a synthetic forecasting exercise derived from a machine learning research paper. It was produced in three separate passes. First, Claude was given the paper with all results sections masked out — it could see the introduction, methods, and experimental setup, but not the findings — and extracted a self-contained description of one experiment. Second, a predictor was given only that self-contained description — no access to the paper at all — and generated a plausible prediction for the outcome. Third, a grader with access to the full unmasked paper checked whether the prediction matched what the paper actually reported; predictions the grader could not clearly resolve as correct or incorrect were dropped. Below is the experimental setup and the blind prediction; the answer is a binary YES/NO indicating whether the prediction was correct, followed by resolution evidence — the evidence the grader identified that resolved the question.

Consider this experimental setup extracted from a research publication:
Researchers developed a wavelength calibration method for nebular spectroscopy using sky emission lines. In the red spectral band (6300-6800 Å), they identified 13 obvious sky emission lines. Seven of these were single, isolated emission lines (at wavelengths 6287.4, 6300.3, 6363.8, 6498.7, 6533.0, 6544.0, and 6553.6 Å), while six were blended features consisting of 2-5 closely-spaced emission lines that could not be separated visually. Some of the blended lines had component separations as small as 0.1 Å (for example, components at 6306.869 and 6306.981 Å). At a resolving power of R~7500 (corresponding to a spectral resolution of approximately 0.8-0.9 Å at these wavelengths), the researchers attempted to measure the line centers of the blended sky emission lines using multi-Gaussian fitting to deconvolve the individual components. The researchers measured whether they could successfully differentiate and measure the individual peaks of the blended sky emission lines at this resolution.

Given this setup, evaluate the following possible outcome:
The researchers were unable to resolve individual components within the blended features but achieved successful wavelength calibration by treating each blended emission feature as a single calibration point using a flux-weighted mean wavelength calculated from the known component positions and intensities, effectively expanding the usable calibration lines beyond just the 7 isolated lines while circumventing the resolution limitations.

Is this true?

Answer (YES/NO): NO